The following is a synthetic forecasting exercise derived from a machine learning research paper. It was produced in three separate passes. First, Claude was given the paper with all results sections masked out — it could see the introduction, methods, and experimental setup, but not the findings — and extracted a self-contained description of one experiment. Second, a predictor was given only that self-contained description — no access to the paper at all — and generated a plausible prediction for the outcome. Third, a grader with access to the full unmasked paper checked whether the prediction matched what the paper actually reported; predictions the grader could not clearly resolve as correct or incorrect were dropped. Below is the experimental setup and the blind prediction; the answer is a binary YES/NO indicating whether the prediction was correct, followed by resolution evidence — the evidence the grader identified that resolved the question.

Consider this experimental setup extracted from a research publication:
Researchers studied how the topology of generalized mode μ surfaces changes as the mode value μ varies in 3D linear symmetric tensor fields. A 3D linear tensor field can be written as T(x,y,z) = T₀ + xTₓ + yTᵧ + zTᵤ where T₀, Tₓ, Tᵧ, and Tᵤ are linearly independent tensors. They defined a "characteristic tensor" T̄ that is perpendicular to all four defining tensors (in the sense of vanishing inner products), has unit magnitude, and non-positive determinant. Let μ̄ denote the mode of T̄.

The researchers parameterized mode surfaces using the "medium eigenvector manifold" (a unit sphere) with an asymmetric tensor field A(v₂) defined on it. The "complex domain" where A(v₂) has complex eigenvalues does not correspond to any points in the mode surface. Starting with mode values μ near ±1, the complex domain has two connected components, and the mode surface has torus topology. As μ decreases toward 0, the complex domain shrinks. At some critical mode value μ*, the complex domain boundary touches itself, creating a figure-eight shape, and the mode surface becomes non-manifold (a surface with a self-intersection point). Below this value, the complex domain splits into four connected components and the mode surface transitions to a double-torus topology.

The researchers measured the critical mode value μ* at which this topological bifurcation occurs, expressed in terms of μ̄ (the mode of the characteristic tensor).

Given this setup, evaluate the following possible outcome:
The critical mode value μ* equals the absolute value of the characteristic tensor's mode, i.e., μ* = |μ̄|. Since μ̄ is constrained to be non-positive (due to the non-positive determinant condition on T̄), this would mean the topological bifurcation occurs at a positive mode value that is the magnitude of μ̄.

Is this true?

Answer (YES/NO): NO